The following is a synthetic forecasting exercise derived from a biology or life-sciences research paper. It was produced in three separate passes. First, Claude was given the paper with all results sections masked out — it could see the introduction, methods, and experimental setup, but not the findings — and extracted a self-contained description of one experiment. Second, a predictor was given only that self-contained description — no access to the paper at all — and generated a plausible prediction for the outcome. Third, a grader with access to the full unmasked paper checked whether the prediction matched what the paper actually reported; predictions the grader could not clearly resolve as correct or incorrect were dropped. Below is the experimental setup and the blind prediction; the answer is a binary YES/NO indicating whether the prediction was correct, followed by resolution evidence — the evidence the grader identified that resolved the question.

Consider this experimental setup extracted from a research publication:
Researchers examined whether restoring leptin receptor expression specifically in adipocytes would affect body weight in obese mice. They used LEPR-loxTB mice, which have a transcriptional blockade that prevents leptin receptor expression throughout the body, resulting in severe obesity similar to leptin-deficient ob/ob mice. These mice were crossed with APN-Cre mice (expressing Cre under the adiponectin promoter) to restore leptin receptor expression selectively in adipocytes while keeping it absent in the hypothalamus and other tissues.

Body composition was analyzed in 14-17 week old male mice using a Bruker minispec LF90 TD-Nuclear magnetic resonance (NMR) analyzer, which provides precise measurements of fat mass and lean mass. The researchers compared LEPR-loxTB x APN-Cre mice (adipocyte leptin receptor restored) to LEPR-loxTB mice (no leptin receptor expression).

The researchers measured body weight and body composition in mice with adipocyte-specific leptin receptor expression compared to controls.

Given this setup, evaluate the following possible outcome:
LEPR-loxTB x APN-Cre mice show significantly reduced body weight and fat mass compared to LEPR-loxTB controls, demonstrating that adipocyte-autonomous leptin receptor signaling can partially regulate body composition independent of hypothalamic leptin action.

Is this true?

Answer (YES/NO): NO